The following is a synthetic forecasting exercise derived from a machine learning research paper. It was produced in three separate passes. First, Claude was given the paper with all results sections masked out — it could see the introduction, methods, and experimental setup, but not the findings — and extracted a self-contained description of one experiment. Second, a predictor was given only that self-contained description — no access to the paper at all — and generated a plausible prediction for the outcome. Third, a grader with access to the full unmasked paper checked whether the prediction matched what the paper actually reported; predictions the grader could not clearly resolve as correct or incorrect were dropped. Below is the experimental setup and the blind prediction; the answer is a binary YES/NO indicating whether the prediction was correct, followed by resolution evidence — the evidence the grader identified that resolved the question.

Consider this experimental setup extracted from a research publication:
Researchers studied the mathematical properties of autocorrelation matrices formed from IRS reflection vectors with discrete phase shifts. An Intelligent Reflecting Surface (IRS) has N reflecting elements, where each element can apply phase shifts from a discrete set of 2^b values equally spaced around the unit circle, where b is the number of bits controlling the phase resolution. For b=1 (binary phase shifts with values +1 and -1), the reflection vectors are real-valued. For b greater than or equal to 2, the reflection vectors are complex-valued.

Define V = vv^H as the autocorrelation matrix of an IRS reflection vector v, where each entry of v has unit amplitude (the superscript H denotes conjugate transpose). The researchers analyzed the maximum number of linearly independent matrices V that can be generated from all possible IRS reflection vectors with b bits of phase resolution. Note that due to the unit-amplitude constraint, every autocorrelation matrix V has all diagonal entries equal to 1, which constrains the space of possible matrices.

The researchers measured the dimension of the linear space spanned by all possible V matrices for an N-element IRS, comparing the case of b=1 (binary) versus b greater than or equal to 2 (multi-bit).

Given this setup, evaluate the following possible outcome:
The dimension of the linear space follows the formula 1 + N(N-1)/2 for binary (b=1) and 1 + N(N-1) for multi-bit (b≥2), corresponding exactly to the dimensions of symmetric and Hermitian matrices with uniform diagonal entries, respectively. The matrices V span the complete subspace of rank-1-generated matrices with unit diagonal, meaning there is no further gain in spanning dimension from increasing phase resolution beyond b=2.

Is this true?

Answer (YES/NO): YES